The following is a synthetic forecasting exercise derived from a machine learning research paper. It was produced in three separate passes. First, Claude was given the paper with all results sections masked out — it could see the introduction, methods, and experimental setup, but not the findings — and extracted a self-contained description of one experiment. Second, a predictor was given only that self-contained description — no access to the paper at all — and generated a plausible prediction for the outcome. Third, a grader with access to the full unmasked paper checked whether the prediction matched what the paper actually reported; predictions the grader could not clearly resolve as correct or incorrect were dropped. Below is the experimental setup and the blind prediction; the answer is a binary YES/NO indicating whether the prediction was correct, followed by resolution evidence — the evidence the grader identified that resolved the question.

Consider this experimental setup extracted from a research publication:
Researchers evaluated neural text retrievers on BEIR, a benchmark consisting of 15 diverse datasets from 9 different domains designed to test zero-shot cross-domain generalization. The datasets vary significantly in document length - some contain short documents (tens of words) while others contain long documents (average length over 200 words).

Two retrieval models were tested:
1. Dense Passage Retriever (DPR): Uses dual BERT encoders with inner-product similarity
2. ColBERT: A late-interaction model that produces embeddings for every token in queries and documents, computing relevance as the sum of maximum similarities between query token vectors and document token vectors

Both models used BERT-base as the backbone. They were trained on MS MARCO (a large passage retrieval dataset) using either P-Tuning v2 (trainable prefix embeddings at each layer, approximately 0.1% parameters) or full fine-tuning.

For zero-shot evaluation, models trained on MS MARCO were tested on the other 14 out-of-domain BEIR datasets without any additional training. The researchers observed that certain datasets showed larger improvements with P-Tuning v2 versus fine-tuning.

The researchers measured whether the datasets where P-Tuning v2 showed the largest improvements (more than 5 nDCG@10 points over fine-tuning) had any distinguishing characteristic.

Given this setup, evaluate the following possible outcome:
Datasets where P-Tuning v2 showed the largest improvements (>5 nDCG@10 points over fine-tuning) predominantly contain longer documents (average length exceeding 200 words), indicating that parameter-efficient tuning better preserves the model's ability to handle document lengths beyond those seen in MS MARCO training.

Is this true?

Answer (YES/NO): YES